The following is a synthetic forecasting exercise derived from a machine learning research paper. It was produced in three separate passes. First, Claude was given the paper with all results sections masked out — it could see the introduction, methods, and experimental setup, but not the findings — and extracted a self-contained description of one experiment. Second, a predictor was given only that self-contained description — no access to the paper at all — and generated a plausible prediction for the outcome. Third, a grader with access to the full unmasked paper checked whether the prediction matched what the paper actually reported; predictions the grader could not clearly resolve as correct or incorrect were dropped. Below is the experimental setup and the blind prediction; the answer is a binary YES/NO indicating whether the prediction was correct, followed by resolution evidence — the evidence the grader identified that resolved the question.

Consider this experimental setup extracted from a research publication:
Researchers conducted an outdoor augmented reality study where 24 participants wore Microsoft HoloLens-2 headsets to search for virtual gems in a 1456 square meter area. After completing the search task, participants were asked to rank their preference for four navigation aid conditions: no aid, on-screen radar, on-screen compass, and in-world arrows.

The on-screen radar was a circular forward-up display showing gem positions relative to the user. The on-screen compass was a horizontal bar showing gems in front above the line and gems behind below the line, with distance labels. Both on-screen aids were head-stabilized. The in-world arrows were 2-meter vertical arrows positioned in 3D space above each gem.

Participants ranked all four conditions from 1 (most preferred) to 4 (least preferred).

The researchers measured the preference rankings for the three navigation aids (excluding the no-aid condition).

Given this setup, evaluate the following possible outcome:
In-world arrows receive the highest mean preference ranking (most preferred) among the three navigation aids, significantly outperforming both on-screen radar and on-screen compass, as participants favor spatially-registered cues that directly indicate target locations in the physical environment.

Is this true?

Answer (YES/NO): YES